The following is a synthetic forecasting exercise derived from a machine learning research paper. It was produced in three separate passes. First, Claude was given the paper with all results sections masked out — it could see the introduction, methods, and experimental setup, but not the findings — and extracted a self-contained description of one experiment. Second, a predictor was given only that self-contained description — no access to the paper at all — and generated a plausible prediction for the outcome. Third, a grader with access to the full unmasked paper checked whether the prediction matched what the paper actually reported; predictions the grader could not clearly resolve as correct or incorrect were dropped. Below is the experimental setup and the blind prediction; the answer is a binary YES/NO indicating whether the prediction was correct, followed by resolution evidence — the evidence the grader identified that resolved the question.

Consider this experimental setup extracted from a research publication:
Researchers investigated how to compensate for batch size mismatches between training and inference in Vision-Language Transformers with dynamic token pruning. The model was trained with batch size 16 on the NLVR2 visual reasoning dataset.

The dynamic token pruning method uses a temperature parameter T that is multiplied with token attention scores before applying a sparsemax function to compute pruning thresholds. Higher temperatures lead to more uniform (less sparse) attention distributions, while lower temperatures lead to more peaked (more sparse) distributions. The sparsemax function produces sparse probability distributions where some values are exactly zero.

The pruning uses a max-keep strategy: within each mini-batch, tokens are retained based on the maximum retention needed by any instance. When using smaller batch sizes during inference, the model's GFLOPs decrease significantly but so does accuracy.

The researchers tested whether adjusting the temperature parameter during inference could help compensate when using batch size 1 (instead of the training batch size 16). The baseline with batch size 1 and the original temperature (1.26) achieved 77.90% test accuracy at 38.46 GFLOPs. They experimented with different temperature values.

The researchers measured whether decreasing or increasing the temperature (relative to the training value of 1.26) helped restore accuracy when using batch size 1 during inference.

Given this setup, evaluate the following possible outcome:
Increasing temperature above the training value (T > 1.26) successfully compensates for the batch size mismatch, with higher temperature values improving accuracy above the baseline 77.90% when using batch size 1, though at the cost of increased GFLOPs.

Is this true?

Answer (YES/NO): NO